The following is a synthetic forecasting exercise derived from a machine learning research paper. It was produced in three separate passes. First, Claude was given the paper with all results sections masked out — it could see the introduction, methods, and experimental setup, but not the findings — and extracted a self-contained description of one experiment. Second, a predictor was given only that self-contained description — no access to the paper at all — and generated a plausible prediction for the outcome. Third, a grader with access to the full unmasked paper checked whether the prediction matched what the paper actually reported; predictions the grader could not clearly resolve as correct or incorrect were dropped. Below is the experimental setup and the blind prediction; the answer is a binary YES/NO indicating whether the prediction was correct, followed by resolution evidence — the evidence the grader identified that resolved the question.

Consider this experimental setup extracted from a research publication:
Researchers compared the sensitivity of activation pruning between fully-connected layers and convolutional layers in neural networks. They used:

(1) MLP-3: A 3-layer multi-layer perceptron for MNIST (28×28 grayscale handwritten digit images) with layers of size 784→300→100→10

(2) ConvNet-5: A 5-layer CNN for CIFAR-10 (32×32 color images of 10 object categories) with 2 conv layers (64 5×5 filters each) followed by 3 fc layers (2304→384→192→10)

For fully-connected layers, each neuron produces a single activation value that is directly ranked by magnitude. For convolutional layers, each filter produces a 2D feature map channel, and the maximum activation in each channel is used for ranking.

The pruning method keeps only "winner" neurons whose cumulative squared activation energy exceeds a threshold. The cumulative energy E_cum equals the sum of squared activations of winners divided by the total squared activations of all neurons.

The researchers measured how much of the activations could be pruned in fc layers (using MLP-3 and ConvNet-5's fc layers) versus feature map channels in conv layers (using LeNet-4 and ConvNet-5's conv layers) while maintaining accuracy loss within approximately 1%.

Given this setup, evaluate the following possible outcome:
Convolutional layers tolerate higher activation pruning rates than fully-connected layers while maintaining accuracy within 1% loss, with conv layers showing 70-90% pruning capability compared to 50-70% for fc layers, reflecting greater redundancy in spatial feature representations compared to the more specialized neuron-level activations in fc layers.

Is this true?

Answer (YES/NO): NO